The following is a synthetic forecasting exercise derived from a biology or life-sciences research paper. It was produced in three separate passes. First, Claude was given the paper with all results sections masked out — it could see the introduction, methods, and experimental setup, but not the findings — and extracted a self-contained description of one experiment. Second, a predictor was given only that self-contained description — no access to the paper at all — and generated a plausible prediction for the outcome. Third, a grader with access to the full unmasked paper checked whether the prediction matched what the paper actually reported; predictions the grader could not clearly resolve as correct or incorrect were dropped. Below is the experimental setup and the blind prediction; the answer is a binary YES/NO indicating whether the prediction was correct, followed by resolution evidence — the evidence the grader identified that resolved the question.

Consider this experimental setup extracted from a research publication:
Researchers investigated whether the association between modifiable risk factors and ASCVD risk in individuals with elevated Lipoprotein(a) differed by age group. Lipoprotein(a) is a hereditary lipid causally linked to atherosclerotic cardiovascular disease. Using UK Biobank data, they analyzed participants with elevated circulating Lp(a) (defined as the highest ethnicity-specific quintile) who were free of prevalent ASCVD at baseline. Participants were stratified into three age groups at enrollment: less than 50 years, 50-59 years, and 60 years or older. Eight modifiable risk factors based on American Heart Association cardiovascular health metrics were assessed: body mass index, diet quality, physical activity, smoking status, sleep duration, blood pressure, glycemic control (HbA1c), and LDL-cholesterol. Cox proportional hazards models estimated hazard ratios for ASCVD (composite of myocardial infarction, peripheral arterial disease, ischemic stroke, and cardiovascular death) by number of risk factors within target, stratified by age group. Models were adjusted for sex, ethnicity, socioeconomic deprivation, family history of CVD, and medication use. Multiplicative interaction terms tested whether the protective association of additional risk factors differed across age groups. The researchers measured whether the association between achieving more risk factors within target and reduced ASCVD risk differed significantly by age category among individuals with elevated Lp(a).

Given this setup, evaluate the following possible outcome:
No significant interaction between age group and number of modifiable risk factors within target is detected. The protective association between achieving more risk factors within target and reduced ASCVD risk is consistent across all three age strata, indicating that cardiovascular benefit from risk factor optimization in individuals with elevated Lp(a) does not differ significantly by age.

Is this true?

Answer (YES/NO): YES